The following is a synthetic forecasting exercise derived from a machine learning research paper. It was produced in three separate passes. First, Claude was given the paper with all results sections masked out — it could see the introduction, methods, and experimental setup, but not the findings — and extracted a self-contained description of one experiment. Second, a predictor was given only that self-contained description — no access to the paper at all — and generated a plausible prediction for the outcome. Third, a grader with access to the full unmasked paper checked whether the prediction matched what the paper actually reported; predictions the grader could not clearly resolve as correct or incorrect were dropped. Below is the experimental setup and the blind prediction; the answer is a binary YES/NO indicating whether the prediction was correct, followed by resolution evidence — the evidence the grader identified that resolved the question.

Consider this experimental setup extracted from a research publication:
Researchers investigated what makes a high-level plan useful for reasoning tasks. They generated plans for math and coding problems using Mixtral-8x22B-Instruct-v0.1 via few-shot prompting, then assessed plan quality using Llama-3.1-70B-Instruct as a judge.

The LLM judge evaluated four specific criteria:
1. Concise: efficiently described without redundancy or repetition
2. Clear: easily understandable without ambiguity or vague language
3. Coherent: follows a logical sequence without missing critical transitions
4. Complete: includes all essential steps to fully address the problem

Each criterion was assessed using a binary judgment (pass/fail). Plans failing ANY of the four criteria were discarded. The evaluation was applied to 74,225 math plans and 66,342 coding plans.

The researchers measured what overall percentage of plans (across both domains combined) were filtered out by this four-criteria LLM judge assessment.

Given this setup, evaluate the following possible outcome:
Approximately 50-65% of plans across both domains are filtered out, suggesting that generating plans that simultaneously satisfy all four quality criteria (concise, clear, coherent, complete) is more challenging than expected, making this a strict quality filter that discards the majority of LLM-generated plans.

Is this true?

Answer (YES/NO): NO